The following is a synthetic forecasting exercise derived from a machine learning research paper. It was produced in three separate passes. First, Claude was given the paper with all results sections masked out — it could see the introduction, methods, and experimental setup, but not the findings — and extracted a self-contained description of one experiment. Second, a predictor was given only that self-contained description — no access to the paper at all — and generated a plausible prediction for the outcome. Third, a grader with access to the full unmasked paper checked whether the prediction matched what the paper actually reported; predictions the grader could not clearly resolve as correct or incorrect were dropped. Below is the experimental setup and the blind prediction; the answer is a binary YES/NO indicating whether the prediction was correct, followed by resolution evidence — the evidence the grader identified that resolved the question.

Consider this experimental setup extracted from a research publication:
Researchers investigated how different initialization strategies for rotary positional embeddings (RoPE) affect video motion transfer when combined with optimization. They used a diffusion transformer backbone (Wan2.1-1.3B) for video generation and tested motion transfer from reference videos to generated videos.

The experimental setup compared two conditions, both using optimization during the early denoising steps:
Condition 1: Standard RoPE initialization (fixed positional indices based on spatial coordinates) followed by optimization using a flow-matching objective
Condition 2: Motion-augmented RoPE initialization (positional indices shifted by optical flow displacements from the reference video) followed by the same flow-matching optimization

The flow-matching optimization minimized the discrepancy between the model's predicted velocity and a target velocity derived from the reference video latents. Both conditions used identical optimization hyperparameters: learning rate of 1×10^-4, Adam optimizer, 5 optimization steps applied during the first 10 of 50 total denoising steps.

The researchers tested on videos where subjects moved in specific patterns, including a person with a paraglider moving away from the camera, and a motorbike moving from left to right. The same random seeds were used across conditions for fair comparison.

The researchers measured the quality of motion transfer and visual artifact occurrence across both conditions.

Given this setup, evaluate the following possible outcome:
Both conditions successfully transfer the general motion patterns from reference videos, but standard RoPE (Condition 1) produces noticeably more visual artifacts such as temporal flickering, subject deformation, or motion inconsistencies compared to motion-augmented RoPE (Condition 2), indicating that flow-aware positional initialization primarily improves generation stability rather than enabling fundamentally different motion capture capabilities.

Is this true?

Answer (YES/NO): NO